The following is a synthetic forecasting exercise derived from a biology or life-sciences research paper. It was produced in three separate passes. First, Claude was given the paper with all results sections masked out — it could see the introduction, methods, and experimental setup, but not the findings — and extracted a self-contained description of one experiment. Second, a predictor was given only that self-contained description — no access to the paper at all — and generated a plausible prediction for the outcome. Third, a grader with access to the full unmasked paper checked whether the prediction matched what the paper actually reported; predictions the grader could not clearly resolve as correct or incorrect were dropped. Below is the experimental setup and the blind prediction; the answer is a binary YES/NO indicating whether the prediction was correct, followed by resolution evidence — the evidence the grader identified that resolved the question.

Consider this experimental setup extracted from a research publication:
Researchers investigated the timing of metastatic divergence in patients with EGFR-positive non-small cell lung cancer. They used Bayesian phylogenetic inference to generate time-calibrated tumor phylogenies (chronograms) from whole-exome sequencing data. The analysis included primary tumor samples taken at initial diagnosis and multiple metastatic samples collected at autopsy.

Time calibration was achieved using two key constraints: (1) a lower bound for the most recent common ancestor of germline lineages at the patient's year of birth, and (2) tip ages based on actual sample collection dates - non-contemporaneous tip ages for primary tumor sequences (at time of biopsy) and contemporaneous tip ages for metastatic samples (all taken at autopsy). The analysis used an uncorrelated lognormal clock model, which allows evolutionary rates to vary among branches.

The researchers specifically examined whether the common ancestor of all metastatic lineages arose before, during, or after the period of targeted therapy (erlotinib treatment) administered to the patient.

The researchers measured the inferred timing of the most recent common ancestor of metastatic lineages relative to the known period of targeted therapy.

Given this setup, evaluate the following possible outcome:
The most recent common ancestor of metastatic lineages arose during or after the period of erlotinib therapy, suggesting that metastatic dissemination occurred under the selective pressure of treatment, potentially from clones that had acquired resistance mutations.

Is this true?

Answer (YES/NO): YES